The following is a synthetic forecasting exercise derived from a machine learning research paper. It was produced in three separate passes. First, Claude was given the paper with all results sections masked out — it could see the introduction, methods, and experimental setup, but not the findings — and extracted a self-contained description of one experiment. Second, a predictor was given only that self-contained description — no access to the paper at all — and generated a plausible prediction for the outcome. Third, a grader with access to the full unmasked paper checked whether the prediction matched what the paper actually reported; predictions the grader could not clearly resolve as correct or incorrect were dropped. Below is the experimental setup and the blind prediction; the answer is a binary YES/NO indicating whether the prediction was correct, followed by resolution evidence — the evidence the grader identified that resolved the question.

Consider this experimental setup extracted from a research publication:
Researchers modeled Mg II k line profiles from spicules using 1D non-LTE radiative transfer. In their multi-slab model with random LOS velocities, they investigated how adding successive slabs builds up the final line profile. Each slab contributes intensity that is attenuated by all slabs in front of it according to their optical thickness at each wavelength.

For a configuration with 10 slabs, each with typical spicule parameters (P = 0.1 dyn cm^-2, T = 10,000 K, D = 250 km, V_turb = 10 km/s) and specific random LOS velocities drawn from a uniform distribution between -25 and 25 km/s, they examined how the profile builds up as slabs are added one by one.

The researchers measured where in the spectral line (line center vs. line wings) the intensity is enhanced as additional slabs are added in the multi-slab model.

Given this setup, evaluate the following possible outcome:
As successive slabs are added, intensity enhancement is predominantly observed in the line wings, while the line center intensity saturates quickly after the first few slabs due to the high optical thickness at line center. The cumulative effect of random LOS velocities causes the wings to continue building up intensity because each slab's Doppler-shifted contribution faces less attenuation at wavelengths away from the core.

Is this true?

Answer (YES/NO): YES